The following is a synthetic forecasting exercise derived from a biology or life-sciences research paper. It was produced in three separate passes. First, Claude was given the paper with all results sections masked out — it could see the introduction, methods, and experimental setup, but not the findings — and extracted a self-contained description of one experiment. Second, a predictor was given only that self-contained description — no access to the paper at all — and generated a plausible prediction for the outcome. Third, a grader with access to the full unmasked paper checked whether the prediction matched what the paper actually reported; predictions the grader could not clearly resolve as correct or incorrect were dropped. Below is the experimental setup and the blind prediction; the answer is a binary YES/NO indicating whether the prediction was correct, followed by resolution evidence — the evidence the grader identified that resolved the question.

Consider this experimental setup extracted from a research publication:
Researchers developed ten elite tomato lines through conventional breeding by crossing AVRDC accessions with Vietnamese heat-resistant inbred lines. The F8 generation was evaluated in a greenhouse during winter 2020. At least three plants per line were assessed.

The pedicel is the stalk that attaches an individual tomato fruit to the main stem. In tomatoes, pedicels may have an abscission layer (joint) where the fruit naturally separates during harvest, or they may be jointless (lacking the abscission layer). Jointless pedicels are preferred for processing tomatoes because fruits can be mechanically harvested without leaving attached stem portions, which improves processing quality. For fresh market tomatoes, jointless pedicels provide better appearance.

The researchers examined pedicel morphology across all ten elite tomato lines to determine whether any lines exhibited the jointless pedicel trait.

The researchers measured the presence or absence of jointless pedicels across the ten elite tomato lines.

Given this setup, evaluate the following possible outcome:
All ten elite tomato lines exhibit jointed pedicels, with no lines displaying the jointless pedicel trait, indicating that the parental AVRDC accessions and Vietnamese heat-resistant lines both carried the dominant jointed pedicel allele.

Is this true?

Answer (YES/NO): NO